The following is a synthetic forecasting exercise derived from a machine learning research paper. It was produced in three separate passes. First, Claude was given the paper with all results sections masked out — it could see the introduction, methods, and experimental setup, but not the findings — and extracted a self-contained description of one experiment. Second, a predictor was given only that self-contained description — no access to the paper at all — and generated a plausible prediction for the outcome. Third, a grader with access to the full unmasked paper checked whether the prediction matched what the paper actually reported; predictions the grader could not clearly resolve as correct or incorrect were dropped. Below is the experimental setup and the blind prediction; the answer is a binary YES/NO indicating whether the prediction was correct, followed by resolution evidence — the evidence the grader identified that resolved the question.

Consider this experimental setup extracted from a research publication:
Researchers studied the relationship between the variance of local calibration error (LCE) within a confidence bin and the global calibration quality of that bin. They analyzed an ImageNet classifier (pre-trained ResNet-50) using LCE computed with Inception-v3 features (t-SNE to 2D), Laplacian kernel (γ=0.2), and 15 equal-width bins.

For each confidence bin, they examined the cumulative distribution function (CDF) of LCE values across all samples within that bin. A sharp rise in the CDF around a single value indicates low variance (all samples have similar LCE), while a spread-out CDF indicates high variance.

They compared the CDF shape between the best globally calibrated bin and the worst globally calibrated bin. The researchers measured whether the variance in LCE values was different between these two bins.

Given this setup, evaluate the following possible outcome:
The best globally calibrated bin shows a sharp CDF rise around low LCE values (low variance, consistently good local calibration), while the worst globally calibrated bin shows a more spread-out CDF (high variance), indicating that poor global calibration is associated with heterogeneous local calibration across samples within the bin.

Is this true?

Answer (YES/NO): NO